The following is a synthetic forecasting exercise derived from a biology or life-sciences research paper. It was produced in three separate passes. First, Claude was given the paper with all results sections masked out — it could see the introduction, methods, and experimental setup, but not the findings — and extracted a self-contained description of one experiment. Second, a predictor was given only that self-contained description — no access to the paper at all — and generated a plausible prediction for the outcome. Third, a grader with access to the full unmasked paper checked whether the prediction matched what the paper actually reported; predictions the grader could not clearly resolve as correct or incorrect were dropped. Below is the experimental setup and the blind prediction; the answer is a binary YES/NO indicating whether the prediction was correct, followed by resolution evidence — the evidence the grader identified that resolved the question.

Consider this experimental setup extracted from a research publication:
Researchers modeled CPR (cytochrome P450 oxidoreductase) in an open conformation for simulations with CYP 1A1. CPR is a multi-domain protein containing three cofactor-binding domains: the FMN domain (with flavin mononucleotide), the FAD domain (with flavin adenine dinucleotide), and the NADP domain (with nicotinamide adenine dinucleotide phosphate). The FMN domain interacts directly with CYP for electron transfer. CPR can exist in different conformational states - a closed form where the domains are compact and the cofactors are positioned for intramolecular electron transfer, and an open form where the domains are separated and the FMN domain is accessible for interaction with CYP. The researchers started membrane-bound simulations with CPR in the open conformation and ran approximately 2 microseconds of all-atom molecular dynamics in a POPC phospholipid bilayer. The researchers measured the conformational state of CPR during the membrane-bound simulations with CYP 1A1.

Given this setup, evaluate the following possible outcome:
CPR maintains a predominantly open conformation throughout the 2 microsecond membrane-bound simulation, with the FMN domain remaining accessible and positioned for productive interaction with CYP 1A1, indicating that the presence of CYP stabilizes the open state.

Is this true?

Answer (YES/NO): NO